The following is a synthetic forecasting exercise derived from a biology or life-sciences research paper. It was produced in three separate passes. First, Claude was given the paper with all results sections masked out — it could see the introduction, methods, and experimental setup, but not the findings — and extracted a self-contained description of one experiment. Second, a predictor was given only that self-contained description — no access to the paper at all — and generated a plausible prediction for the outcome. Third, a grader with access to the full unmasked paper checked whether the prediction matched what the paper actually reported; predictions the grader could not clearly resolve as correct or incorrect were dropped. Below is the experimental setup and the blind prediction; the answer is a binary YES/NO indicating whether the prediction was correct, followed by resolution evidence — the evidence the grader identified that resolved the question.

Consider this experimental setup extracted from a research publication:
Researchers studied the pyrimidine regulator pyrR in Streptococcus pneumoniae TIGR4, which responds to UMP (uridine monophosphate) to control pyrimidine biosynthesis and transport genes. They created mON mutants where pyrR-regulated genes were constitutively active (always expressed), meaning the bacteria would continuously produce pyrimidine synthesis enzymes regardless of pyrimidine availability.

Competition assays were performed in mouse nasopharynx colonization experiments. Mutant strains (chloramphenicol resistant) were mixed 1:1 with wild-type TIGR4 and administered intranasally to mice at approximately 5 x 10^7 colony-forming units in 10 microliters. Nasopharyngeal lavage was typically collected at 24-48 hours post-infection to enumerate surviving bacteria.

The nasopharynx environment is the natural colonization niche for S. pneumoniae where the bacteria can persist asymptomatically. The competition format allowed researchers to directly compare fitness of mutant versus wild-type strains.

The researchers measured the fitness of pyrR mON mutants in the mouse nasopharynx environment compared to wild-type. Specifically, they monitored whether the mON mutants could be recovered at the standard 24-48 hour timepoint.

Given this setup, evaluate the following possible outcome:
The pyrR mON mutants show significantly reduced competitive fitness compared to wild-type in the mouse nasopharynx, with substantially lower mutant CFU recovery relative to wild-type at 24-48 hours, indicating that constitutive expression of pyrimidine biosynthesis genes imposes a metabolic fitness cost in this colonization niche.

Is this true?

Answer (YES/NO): NO